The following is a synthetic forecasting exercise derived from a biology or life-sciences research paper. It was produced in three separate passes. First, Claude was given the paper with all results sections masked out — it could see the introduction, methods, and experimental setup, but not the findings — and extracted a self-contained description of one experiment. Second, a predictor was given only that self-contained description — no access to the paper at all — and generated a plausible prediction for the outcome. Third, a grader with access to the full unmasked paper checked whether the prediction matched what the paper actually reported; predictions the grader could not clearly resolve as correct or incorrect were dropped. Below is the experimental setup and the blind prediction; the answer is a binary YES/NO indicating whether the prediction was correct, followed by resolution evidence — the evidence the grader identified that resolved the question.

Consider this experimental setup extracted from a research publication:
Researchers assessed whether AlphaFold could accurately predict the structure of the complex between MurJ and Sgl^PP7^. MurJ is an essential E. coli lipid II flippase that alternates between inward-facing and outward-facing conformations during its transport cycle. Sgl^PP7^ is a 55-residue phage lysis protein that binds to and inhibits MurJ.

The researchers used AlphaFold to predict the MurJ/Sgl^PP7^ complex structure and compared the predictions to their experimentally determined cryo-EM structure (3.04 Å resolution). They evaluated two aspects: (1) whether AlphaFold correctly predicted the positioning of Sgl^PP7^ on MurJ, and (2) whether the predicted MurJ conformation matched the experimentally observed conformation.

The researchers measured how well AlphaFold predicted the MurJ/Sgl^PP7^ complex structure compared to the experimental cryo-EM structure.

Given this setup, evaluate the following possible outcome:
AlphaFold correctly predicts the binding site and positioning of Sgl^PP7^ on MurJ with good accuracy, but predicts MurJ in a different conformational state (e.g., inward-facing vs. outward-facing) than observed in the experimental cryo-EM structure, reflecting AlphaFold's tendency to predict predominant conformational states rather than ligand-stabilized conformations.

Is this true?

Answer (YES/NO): NO